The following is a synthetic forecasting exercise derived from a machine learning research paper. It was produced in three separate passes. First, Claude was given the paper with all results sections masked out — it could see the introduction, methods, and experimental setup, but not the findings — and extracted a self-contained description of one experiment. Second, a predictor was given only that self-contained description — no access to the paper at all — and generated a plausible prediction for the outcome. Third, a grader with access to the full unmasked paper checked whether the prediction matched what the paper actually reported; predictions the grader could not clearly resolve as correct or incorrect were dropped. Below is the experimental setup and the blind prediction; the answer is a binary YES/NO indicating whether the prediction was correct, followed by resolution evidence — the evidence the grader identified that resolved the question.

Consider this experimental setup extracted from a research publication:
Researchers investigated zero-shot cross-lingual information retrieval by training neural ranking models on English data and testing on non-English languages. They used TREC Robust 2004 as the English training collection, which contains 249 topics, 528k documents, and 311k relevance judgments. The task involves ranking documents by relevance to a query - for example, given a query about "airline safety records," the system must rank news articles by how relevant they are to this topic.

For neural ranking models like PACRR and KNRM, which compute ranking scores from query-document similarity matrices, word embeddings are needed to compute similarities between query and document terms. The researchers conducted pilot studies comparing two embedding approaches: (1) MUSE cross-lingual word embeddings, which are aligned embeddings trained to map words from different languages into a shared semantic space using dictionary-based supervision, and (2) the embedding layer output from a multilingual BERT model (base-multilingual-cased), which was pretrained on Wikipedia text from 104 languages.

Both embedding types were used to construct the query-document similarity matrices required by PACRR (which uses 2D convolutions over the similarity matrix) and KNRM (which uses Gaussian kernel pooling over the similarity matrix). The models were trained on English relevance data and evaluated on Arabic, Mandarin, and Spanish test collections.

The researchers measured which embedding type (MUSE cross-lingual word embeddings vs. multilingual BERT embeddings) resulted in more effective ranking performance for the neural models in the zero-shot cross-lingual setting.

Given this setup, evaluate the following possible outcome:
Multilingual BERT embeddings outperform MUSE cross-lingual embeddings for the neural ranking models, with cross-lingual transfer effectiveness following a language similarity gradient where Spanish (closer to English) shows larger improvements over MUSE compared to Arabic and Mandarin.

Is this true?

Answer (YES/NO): NO